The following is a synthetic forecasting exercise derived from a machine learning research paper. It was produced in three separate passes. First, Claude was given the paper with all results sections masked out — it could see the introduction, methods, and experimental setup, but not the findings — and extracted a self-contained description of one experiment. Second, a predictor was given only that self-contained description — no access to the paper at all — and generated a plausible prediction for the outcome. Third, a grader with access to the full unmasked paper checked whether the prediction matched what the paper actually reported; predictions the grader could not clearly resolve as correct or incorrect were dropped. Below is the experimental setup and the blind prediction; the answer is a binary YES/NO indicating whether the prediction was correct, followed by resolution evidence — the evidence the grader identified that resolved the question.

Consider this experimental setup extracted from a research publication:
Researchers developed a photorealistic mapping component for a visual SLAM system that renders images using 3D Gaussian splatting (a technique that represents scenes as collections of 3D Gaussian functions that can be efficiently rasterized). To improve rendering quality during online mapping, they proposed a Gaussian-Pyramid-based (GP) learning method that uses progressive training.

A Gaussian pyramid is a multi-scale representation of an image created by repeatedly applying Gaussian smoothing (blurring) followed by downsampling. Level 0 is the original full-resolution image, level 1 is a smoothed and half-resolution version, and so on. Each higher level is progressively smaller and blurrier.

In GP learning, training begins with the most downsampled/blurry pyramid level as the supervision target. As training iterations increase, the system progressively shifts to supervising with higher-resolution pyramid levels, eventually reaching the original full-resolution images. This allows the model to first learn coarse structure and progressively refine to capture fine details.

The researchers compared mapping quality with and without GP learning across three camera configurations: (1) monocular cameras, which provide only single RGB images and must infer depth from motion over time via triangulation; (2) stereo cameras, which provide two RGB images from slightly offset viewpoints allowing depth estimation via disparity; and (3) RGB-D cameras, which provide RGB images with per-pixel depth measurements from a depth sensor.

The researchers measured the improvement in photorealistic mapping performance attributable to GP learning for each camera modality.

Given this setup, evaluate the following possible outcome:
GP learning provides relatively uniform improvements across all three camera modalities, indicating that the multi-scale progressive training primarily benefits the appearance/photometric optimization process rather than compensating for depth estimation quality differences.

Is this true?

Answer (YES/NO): NO